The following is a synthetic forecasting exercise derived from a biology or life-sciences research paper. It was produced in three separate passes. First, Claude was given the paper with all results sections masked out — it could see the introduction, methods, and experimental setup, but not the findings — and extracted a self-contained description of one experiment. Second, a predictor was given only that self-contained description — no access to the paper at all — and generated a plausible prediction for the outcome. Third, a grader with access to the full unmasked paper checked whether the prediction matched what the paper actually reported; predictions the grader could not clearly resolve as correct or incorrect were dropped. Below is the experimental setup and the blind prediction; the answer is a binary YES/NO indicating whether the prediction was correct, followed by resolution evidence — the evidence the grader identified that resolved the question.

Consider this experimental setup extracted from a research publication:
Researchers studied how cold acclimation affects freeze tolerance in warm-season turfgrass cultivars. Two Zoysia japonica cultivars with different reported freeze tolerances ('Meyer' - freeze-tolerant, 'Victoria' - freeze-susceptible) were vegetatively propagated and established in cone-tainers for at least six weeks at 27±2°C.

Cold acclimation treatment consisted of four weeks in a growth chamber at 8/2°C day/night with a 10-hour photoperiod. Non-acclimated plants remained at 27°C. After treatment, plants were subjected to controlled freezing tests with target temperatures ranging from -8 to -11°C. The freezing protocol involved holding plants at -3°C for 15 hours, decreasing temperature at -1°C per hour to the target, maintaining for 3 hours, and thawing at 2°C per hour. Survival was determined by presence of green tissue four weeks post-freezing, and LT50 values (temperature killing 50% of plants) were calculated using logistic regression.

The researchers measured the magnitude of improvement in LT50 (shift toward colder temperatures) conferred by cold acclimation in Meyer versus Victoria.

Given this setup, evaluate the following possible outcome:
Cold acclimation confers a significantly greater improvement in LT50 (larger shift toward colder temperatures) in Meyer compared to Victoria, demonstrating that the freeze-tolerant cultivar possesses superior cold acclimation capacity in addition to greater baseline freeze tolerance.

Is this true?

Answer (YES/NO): NO